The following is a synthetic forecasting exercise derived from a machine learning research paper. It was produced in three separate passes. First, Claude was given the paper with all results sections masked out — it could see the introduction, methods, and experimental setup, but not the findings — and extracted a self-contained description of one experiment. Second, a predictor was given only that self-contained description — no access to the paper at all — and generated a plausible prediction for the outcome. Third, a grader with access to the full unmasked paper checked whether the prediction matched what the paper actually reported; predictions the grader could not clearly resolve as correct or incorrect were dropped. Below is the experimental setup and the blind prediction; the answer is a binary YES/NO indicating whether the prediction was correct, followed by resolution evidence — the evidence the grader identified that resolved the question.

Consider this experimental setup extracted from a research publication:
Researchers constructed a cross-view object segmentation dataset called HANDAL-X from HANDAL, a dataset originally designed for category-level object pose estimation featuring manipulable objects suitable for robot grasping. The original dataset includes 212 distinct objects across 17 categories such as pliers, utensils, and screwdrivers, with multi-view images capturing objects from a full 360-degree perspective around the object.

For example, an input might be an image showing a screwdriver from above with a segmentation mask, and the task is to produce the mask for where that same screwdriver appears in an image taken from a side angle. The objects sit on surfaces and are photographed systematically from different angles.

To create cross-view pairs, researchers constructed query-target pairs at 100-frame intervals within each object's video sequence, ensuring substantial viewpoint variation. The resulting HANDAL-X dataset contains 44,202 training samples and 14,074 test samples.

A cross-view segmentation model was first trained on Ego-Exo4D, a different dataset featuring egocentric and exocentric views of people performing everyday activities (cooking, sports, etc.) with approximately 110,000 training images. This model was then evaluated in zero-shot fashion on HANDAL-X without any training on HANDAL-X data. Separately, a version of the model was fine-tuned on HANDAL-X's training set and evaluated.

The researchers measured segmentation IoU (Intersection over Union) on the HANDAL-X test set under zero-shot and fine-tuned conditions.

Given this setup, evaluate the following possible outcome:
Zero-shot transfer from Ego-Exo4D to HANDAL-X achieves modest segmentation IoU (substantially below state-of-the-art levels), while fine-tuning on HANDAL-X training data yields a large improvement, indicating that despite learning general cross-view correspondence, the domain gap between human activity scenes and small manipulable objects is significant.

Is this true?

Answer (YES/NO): NO